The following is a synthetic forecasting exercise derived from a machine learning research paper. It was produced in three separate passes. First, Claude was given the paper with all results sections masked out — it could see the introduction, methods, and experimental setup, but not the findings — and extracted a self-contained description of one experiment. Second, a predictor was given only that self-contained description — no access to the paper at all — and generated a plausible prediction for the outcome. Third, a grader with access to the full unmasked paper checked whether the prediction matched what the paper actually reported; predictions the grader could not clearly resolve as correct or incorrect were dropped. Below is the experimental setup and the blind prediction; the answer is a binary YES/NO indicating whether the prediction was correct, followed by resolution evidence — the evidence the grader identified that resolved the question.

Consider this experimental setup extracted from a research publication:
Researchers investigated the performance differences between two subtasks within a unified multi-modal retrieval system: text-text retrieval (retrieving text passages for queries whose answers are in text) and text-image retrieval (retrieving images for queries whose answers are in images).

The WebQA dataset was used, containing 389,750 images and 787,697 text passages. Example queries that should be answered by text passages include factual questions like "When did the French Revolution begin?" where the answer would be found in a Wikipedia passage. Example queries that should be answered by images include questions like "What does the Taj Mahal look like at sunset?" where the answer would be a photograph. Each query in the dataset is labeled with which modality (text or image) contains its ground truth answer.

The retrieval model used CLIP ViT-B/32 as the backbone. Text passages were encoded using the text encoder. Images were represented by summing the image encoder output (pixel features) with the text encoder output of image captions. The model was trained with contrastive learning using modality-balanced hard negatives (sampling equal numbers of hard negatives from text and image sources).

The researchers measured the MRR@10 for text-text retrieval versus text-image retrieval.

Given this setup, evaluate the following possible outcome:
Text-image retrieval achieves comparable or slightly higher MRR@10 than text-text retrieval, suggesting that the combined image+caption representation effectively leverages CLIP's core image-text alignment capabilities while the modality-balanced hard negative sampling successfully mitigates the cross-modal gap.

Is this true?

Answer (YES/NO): NO